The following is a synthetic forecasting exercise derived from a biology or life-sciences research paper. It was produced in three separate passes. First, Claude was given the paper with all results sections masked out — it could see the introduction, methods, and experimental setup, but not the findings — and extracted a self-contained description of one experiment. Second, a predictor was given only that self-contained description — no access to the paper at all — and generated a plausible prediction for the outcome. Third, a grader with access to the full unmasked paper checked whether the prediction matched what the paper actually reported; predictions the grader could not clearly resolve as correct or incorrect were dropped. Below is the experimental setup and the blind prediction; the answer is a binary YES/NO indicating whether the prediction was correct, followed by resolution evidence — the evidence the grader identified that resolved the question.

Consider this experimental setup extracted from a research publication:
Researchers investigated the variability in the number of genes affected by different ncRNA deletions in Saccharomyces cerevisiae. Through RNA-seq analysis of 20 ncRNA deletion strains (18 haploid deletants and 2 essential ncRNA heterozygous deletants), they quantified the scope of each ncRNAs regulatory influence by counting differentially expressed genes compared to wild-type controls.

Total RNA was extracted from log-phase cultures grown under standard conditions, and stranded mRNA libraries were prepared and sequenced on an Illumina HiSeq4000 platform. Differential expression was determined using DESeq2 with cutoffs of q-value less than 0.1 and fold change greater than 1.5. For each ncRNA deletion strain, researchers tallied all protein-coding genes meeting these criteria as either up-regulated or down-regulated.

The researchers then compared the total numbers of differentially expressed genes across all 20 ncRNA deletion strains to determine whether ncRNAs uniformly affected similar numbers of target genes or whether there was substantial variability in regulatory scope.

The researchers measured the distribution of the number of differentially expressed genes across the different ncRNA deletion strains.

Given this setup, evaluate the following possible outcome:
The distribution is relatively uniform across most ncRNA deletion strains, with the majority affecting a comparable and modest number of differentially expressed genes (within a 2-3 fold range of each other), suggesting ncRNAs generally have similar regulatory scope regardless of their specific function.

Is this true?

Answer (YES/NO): NO